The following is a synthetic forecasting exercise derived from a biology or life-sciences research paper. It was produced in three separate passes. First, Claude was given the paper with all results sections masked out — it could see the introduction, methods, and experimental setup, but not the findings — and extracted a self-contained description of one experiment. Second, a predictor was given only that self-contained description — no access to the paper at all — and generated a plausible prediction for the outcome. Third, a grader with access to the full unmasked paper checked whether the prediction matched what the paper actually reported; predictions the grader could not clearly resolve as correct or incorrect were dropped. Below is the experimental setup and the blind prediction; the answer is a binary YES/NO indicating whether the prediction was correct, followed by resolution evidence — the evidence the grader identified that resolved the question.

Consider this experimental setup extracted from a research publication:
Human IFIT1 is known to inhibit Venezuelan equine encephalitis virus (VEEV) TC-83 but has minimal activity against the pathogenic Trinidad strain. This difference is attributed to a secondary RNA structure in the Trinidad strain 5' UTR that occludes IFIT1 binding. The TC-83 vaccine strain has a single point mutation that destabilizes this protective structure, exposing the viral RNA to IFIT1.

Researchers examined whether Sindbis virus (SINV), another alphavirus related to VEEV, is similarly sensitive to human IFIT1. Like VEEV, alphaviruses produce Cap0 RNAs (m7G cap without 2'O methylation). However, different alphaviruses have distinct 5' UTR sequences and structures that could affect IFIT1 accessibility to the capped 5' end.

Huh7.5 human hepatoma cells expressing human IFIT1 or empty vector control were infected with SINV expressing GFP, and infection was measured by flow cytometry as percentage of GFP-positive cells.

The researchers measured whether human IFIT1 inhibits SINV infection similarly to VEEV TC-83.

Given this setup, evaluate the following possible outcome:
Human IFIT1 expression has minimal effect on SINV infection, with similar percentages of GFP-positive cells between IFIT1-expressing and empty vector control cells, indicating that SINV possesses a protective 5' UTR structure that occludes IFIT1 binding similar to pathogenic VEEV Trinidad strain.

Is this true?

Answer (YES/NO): YES